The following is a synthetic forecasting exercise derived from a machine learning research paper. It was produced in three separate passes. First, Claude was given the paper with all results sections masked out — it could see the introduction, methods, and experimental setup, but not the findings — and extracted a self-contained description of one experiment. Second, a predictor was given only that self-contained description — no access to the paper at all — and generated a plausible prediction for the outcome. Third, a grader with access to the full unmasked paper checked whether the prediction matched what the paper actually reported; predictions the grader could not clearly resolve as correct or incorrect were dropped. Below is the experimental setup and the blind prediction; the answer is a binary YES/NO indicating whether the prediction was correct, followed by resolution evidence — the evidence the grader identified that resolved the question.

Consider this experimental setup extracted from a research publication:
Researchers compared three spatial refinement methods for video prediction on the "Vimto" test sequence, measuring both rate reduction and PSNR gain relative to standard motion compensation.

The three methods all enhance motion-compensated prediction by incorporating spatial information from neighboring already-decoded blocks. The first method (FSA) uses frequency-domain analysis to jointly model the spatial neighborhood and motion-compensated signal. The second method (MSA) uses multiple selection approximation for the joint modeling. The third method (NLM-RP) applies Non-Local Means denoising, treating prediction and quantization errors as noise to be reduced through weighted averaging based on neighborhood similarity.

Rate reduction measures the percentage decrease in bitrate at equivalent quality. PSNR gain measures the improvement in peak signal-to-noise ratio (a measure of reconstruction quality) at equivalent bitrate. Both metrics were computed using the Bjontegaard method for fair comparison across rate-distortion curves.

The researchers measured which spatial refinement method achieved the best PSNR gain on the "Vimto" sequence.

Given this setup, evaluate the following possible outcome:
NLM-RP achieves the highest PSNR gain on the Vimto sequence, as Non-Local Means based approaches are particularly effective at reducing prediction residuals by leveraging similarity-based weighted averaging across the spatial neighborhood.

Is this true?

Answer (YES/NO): NO